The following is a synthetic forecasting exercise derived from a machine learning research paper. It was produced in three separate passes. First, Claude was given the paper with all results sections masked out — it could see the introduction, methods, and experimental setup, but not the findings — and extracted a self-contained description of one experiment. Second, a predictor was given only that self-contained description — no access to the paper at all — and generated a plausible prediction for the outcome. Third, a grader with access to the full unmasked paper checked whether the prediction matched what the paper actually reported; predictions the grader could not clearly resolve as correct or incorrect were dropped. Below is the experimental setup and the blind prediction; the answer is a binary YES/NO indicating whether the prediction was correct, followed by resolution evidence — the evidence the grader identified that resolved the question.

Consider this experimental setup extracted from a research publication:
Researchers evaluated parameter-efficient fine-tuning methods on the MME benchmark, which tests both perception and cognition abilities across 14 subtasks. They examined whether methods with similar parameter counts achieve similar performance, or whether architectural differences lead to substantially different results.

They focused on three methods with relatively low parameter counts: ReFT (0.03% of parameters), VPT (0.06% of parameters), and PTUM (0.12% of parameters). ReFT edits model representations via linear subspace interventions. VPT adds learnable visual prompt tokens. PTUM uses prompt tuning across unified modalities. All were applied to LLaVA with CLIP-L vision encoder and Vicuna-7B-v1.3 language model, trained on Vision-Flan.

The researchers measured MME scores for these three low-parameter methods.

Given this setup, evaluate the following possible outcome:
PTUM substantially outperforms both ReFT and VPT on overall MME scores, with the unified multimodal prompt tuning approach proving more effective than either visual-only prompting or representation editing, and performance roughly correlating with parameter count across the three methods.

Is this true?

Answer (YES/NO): NO